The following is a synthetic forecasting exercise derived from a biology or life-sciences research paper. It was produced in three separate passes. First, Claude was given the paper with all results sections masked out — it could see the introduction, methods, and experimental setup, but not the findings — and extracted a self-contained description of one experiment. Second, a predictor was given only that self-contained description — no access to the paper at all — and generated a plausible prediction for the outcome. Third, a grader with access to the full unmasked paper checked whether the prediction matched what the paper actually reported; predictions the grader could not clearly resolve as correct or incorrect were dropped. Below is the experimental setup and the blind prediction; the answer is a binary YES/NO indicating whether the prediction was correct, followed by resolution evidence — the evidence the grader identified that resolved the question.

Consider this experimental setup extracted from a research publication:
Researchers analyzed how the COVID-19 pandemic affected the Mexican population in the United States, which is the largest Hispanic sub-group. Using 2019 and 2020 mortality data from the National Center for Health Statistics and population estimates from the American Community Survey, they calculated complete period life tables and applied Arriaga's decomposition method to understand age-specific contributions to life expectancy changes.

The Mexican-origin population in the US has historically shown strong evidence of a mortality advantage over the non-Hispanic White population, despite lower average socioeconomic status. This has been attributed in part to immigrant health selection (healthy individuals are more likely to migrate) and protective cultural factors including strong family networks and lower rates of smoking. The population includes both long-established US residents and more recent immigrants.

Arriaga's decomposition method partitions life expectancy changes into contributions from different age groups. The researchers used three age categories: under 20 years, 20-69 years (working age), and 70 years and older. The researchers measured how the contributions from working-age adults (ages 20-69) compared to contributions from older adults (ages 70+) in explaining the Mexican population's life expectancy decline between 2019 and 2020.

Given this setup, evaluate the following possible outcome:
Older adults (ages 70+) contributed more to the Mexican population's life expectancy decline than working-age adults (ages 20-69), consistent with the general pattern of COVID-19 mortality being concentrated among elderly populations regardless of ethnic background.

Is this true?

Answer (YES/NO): NO